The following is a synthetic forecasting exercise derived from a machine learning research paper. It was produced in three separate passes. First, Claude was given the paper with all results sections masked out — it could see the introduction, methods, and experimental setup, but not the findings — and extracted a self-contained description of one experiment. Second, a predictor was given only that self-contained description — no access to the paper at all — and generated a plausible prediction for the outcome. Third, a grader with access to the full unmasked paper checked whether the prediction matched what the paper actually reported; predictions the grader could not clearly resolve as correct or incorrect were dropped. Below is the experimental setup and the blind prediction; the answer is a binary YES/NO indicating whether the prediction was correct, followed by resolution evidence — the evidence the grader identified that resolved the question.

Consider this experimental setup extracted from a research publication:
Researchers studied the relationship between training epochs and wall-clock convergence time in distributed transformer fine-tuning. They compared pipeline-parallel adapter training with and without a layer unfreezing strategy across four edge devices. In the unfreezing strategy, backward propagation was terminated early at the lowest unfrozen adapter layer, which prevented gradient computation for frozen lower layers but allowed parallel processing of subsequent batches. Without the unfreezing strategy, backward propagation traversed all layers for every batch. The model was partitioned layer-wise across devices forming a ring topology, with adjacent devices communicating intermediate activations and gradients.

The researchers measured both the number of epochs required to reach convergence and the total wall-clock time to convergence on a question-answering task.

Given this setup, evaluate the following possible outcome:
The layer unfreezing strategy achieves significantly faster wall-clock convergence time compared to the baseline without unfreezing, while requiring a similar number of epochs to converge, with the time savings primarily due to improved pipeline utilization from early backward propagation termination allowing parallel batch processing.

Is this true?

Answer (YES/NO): NO